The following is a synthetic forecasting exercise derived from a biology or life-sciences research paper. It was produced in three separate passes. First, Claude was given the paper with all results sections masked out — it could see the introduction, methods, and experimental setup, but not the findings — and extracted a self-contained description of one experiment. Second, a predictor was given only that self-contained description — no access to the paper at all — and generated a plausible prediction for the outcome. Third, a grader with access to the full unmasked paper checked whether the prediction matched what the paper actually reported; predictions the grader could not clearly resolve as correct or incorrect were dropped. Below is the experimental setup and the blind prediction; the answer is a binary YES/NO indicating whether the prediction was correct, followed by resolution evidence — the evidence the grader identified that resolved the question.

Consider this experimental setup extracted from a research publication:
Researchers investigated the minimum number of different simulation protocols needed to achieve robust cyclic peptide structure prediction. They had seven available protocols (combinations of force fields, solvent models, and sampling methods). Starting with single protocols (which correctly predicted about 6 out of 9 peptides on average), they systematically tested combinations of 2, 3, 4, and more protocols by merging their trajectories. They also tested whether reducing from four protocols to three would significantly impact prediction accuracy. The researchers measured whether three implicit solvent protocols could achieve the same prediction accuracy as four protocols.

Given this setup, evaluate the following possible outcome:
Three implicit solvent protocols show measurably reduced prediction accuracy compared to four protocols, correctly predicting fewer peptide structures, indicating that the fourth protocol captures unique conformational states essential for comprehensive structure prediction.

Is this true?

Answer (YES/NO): NO